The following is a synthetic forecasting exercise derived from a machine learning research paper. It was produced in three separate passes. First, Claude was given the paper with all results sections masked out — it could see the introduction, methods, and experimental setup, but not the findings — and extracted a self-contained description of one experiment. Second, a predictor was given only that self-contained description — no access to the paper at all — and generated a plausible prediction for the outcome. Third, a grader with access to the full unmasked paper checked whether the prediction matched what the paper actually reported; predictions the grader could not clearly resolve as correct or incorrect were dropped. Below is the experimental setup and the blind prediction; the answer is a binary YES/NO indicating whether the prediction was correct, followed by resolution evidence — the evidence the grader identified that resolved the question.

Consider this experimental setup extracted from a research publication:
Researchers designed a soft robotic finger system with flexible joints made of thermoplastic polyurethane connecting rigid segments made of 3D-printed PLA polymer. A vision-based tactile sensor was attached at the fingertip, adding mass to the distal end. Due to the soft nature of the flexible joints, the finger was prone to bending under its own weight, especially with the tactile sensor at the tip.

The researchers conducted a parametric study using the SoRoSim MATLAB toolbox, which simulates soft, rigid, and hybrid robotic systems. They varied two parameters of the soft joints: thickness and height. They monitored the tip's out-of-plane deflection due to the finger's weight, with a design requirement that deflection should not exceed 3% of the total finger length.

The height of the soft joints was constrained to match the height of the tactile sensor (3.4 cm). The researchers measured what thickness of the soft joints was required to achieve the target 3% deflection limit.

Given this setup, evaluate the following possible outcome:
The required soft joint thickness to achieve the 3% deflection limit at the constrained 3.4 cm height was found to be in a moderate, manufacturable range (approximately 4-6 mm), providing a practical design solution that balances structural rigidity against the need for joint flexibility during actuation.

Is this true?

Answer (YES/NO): NO